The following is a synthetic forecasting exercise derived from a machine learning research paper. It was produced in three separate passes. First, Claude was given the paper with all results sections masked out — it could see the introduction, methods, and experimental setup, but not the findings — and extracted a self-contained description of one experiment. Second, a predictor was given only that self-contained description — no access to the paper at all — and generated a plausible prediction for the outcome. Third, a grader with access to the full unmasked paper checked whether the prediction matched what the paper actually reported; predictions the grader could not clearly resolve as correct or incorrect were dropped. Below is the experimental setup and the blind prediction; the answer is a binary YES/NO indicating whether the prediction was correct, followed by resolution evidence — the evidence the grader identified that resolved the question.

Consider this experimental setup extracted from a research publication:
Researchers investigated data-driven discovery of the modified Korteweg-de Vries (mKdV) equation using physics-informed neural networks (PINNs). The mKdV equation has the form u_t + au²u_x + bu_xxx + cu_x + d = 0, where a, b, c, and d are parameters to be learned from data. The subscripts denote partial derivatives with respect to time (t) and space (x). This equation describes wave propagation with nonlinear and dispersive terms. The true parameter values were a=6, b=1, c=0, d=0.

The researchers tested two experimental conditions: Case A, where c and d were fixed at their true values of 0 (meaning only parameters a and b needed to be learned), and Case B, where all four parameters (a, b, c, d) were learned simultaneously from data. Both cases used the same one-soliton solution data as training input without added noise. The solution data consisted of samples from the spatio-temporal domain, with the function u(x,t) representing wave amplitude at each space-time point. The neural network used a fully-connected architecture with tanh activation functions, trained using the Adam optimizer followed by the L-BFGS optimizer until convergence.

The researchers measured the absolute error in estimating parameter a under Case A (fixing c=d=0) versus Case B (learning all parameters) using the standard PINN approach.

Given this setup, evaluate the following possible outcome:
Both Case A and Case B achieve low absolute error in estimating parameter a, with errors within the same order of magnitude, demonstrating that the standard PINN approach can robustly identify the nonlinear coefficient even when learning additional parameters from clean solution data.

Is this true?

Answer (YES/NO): NO